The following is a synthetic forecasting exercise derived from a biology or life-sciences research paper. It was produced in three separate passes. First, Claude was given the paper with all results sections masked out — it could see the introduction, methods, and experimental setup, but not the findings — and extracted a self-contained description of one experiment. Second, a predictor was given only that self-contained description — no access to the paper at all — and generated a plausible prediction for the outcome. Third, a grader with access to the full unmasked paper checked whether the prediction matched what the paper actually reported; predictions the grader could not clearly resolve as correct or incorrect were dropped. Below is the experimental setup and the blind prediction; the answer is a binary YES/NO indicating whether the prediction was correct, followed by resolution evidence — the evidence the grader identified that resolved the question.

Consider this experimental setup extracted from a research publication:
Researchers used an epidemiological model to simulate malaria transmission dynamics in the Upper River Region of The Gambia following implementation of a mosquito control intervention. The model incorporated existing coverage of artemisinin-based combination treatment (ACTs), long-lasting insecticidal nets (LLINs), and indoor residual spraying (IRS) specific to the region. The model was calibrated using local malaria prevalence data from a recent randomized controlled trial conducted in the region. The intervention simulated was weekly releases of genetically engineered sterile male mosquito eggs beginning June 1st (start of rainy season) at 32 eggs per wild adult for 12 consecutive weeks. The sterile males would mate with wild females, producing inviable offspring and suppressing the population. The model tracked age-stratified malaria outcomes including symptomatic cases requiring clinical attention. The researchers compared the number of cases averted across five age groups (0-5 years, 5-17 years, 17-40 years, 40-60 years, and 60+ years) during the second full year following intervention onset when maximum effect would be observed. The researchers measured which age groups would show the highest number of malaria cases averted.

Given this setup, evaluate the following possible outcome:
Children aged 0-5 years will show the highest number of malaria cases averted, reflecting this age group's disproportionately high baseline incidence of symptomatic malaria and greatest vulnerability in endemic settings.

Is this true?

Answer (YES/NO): NO